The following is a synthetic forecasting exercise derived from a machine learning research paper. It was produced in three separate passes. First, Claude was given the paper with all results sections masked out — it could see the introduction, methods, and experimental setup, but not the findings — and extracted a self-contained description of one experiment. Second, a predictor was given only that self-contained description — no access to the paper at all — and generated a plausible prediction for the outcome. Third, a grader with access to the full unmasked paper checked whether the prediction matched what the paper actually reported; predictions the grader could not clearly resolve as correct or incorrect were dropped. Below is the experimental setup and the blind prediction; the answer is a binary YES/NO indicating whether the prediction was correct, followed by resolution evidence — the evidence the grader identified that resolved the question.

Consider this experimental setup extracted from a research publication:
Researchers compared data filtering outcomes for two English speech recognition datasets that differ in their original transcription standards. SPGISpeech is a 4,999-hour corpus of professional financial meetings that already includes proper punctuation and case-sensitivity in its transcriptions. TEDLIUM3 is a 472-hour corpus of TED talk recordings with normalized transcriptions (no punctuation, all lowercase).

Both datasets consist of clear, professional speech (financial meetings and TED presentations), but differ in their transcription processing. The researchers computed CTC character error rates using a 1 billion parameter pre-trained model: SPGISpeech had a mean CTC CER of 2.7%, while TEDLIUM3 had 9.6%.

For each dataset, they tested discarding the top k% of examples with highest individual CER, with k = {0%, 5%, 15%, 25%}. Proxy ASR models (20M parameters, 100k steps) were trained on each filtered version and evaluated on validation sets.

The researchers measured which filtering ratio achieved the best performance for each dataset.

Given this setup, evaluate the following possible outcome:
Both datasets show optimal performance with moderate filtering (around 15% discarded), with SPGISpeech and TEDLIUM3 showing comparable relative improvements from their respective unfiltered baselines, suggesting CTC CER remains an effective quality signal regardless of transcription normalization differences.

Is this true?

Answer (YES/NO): NO